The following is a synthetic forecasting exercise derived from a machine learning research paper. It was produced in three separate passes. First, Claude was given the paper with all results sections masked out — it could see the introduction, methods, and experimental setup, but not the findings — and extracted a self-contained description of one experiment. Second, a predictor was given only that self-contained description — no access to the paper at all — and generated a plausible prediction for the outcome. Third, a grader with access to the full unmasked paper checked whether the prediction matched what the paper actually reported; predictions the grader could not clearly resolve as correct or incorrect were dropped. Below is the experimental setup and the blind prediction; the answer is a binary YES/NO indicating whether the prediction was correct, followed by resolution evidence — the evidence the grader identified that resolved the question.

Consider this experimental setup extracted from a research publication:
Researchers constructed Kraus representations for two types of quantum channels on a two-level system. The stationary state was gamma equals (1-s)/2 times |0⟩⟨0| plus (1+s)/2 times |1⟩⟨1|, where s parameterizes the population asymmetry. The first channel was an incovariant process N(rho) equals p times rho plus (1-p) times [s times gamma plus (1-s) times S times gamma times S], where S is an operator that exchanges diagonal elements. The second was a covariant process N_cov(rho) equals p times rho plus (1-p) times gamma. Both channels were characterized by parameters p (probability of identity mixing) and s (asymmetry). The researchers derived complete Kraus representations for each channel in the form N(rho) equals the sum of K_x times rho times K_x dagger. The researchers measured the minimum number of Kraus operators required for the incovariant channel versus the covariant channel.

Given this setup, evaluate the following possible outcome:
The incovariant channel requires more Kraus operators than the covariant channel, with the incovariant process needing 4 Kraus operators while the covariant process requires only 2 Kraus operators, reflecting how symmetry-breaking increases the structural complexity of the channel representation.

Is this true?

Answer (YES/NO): NO